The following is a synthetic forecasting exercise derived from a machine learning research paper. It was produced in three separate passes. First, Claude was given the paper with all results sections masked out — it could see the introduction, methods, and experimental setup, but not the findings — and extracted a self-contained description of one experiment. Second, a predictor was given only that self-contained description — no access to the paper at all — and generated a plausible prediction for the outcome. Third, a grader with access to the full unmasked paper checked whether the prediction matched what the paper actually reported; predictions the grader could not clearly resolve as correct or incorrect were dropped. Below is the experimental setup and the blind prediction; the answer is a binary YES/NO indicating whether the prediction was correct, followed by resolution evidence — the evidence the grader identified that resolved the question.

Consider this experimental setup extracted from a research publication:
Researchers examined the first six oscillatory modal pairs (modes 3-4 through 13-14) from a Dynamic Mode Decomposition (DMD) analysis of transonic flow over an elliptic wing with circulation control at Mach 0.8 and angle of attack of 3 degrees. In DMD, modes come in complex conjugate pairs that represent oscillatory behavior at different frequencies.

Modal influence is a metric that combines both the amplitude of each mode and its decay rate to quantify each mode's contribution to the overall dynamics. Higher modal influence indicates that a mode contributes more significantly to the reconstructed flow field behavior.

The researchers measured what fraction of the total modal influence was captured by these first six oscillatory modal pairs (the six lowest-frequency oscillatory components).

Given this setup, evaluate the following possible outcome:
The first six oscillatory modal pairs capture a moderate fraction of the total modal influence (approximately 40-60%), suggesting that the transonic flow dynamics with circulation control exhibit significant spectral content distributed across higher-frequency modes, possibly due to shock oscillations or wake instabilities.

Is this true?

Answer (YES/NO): YES